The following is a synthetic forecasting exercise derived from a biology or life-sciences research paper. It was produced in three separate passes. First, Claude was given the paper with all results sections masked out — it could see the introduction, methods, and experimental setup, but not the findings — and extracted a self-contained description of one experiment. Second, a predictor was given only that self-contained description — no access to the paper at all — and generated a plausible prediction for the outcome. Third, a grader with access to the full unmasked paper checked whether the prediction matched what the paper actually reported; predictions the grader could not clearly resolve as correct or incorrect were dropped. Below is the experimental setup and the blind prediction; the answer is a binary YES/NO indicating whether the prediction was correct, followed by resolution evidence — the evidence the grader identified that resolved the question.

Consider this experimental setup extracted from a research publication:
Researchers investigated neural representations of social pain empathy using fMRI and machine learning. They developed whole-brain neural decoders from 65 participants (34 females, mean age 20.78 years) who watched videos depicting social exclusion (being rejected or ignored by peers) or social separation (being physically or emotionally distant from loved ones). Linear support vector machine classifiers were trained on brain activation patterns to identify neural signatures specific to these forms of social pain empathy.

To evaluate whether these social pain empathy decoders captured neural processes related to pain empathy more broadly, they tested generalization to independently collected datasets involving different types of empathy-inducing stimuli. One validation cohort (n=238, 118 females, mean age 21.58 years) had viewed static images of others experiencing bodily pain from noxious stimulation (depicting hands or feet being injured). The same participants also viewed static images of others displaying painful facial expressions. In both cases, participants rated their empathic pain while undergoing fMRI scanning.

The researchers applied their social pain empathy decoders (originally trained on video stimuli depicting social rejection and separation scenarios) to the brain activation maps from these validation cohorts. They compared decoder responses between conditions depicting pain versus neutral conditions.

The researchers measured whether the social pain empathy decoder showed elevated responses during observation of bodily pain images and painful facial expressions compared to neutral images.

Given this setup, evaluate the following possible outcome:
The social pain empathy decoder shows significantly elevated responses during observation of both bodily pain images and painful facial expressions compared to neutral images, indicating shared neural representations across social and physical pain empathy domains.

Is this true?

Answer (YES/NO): YES